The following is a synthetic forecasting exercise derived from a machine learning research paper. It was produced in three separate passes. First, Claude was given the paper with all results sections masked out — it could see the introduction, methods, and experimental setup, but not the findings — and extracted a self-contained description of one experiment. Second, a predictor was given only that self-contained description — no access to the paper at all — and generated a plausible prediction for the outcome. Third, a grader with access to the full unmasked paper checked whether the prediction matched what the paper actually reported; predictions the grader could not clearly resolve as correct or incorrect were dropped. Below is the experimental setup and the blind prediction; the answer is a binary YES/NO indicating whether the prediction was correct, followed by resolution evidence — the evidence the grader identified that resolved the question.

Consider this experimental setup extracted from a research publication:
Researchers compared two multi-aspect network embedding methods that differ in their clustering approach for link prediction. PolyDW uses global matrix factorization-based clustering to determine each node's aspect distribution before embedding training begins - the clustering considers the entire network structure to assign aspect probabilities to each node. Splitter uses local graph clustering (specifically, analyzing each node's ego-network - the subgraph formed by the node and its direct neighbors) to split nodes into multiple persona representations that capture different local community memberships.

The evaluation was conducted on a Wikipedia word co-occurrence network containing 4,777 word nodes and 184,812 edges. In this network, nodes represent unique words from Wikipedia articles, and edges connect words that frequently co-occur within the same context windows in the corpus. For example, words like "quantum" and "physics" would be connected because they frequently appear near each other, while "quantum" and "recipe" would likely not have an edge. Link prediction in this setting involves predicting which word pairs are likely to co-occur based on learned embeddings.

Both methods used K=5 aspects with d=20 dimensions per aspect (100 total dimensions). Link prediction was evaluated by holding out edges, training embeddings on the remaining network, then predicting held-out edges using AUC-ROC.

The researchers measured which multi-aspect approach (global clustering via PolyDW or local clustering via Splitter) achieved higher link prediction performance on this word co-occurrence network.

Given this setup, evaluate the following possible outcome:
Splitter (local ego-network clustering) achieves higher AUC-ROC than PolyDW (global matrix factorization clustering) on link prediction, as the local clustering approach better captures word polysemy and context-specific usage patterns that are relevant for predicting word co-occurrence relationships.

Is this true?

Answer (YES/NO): YES